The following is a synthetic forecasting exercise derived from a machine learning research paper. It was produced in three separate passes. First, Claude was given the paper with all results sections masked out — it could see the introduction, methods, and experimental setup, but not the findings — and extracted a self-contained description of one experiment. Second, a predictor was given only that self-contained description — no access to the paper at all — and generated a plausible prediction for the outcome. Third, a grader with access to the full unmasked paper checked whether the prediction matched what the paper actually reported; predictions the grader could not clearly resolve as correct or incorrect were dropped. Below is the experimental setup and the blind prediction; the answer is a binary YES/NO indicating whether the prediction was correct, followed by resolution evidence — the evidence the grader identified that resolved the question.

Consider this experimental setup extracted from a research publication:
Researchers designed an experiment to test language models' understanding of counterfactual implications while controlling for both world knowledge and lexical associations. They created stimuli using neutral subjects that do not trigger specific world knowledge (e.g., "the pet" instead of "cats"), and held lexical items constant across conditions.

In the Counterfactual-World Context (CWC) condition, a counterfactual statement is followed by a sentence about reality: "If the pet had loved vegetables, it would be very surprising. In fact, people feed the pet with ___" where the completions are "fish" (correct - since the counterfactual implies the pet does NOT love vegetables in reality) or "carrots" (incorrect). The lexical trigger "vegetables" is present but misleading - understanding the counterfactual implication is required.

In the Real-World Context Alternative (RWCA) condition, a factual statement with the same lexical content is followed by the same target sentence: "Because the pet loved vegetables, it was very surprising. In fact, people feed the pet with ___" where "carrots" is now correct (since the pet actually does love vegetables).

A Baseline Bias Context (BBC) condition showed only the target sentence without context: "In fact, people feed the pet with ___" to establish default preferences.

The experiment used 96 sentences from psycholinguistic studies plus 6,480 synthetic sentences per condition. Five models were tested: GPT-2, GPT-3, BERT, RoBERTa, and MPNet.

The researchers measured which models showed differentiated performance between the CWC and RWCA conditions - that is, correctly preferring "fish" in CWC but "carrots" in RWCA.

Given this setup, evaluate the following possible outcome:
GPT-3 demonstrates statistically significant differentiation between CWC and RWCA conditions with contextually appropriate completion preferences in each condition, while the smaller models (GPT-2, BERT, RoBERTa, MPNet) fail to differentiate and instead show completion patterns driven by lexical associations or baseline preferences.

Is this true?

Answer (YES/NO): NO